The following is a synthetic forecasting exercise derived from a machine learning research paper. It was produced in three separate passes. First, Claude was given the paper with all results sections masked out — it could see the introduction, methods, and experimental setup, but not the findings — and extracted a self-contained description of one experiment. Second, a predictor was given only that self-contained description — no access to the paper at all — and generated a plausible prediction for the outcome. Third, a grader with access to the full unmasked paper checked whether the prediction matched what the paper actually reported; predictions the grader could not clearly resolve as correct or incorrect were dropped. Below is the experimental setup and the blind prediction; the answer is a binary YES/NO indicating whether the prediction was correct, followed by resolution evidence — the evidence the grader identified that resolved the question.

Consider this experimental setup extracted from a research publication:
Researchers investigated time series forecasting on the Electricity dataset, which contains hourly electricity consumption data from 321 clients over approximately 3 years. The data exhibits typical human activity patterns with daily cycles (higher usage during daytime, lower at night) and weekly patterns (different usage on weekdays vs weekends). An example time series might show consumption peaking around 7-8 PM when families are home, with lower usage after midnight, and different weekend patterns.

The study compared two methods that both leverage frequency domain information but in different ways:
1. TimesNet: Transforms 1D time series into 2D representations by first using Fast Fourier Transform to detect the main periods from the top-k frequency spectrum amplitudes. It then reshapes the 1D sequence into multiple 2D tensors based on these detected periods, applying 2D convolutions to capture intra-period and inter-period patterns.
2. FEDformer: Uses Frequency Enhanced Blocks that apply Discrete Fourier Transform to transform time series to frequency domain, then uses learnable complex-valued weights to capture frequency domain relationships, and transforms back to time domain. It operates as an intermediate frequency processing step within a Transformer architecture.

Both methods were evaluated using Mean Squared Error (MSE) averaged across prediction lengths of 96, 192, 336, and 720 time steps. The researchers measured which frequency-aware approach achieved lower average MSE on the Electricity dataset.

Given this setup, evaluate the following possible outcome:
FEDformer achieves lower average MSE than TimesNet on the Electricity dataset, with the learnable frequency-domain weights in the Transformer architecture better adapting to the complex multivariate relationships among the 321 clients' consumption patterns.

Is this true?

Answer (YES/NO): YES